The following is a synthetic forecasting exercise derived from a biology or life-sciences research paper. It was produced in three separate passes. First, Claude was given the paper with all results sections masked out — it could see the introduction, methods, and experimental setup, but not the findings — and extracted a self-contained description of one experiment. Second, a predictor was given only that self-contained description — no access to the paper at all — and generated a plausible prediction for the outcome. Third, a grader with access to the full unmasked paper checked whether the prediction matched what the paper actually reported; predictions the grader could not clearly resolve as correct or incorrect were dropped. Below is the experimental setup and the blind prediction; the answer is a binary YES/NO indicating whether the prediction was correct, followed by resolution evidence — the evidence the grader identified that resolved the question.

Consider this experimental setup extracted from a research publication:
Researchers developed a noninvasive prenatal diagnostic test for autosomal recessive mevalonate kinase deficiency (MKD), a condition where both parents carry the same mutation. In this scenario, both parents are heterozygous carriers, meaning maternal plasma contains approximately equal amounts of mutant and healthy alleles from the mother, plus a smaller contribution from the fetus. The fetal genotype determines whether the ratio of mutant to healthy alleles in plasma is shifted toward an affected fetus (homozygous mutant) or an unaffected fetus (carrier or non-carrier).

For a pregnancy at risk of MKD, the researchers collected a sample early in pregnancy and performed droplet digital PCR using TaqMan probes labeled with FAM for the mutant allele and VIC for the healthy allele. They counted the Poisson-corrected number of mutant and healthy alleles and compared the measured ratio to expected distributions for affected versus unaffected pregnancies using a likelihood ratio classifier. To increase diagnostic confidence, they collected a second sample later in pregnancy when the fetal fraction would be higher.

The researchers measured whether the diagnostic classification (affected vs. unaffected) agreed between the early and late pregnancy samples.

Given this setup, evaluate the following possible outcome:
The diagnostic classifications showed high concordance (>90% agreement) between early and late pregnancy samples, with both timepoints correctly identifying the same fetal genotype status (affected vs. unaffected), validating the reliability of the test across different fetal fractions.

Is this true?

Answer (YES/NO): YES